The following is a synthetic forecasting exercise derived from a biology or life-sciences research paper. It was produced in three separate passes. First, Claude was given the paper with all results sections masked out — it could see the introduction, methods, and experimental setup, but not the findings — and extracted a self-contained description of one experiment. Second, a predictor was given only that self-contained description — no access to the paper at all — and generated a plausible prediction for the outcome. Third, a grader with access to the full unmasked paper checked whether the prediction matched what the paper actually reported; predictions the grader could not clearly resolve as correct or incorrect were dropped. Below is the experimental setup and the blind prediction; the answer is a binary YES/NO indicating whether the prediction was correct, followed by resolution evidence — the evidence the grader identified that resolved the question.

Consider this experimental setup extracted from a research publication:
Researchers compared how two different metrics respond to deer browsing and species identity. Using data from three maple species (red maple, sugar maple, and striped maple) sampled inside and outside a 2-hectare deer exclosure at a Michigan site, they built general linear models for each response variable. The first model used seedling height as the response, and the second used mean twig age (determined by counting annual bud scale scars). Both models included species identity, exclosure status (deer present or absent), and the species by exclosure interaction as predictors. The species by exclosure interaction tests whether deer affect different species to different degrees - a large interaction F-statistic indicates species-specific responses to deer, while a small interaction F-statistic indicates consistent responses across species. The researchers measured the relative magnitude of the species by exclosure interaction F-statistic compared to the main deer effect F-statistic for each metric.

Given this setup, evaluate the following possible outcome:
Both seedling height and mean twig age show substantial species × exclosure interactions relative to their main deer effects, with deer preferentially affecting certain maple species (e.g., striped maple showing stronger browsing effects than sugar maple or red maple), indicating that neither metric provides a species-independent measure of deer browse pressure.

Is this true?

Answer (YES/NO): NO